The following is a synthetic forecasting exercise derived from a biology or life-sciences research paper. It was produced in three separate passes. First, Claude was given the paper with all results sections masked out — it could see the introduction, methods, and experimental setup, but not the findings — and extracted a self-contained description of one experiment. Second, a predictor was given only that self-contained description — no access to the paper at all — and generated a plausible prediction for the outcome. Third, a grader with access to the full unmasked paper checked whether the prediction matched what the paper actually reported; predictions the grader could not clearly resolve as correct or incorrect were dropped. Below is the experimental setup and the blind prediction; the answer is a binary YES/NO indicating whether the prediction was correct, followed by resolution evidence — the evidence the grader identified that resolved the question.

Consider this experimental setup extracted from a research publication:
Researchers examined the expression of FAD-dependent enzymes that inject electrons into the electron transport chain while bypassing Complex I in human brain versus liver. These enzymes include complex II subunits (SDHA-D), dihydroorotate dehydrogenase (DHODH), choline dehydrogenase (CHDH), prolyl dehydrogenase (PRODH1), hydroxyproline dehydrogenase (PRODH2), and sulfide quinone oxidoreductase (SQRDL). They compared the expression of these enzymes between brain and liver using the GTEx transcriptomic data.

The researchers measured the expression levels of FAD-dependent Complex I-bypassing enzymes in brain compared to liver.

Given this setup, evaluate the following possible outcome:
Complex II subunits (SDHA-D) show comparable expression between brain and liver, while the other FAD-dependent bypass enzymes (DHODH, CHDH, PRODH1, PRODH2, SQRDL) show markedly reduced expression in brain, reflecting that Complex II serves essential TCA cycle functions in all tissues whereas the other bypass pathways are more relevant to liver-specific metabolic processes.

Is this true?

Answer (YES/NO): NO